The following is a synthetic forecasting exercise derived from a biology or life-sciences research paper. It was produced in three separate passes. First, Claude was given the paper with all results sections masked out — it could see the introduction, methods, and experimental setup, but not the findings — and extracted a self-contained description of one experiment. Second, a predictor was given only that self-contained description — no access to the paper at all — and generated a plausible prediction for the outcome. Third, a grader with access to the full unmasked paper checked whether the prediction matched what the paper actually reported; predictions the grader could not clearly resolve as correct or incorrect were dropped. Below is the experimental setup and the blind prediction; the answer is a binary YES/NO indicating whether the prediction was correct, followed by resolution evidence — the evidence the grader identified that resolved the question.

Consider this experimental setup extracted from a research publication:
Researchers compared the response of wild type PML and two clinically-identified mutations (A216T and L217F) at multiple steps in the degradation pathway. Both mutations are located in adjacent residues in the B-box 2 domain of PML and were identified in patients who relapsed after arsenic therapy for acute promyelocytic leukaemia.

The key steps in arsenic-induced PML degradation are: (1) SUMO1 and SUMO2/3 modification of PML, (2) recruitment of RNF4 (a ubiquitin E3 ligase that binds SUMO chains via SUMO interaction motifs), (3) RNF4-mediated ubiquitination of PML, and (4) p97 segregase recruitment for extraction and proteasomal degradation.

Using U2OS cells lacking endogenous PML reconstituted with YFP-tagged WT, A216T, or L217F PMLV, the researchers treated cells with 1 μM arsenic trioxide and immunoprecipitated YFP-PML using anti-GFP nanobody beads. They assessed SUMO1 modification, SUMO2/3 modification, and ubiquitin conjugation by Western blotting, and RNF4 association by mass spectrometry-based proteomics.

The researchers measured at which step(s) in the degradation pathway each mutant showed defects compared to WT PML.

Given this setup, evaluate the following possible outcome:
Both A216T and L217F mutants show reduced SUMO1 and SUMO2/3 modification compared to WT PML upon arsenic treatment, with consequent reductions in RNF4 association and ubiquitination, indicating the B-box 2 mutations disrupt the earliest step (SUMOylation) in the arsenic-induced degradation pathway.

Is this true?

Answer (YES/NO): NO